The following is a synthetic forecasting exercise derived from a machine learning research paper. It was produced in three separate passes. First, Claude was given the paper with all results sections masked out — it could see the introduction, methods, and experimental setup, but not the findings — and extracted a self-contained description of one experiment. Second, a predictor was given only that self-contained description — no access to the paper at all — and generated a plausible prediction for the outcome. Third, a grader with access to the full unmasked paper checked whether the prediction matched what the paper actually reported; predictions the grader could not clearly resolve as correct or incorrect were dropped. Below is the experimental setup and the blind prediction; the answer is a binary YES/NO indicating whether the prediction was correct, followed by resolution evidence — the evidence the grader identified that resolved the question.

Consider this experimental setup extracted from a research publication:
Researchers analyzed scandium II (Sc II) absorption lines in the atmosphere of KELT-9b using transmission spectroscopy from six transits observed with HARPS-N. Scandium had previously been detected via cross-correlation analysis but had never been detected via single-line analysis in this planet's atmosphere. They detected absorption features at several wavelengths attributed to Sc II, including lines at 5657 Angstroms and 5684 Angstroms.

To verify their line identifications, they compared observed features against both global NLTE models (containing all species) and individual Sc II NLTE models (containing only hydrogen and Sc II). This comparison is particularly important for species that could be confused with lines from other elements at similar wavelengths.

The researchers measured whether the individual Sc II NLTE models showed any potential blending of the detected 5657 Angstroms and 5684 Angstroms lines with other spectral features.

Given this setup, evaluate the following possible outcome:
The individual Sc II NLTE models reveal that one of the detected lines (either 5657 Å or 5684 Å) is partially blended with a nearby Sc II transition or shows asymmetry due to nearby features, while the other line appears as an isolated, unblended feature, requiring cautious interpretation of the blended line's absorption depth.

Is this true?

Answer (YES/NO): NO